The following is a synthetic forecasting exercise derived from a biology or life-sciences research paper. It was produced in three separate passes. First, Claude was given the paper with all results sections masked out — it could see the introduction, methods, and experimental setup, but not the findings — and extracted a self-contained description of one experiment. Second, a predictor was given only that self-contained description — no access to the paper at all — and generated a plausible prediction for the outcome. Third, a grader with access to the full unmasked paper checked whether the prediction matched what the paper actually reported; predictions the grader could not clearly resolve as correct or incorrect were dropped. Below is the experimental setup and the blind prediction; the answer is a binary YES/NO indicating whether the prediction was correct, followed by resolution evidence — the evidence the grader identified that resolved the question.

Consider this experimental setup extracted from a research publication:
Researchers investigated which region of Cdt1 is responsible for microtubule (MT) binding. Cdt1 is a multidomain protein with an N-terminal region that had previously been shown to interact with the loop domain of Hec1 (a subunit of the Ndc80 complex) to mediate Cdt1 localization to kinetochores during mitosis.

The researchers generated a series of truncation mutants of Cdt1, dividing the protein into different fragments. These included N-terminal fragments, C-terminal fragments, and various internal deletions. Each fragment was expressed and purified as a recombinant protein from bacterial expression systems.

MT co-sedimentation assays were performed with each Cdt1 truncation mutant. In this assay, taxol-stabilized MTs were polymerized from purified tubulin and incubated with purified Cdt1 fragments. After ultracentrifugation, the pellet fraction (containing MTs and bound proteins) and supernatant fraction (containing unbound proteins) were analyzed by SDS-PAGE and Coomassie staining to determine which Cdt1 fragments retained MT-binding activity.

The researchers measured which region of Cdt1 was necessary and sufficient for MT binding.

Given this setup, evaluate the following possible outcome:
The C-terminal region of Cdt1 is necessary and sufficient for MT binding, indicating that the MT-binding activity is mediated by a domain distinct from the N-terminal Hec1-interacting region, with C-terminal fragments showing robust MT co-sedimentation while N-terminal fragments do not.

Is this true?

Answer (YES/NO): NO